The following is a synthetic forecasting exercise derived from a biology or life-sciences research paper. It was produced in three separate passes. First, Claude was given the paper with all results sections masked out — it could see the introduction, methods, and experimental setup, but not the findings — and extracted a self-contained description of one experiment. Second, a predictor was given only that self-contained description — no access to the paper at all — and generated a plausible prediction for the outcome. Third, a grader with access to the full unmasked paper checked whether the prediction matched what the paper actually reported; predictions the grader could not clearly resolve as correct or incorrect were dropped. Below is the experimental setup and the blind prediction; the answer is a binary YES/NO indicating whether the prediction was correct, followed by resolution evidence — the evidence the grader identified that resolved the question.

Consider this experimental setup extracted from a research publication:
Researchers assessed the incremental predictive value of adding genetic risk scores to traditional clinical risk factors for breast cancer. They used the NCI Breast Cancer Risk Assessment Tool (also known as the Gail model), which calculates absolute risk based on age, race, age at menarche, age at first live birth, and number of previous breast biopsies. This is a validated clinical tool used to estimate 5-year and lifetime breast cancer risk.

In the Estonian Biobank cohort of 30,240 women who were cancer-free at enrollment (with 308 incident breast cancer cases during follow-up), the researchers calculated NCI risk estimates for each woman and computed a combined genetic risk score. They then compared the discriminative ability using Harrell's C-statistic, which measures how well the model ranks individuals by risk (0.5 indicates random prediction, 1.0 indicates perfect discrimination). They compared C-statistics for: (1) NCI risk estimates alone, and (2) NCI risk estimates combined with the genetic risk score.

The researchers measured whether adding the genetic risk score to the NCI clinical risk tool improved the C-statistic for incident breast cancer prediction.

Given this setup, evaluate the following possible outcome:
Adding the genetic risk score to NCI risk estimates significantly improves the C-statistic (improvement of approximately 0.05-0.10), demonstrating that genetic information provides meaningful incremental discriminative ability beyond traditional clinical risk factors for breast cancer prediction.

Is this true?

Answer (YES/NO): NO